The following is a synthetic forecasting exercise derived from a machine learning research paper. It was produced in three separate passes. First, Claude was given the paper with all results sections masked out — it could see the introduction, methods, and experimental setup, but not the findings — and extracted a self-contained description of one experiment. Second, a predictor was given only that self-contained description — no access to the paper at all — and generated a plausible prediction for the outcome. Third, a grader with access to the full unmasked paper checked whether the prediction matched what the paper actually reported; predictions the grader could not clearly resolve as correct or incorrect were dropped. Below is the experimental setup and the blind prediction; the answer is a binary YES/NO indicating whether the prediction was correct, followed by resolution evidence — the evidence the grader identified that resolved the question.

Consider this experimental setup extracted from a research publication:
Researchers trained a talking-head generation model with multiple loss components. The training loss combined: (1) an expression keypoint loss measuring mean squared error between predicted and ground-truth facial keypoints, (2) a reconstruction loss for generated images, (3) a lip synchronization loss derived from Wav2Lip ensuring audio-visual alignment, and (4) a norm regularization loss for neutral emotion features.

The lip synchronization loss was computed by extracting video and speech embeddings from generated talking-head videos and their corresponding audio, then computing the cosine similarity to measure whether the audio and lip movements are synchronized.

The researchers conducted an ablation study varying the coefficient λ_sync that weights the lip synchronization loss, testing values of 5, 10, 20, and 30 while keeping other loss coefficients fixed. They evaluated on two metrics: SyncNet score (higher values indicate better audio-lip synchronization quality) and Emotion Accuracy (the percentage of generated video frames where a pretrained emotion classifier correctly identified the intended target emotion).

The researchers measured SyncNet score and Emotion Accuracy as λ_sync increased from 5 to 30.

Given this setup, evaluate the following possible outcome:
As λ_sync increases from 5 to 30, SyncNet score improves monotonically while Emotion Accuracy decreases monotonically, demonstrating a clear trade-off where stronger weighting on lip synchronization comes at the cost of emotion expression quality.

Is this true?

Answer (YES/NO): YES